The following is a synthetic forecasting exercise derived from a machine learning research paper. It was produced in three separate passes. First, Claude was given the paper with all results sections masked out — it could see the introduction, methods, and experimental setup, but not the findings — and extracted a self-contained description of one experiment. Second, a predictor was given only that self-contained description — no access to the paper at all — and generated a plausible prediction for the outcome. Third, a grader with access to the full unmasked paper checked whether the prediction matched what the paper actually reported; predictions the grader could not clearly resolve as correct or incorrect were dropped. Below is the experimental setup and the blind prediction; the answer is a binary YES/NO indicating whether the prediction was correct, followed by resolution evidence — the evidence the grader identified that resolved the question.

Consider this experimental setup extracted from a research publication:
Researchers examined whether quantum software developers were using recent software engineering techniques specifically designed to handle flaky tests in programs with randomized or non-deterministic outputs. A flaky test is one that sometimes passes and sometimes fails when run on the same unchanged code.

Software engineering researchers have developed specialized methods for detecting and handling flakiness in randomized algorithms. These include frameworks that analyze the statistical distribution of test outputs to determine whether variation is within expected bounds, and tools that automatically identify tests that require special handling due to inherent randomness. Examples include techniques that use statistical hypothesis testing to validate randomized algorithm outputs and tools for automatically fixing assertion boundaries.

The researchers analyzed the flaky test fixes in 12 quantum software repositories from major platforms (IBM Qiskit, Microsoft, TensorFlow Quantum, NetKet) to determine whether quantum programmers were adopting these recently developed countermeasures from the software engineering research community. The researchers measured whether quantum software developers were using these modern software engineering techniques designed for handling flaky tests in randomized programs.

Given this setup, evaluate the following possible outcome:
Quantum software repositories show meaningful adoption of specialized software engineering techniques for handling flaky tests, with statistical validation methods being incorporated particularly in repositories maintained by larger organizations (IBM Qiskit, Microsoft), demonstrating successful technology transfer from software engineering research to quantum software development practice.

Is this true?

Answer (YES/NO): NO